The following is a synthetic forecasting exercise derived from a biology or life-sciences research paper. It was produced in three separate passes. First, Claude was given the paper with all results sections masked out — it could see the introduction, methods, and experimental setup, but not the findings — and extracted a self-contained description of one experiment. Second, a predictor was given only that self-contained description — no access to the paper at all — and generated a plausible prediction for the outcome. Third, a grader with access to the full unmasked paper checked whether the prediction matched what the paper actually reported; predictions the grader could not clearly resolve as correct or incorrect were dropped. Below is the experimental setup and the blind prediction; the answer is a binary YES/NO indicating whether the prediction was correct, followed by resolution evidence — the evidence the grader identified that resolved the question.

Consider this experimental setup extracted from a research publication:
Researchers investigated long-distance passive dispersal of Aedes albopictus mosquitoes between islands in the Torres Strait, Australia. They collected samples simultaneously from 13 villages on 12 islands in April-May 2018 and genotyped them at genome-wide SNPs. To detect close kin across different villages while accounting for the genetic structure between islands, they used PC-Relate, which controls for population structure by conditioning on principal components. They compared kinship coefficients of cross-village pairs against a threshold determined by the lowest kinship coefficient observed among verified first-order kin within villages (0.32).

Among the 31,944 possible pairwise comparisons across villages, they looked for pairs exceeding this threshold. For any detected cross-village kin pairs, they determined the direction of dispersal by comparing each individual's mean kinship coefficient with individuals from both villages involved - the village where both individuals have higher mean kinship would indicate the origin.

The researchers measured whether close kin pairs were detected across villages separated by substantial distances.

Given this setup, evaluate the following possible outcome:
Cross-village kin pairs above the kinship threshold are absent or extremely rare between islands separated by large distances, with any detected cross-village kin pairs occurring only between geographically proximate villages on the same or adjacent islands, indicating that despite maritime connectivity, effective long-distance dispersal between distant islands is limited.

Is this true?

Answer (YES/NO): NO